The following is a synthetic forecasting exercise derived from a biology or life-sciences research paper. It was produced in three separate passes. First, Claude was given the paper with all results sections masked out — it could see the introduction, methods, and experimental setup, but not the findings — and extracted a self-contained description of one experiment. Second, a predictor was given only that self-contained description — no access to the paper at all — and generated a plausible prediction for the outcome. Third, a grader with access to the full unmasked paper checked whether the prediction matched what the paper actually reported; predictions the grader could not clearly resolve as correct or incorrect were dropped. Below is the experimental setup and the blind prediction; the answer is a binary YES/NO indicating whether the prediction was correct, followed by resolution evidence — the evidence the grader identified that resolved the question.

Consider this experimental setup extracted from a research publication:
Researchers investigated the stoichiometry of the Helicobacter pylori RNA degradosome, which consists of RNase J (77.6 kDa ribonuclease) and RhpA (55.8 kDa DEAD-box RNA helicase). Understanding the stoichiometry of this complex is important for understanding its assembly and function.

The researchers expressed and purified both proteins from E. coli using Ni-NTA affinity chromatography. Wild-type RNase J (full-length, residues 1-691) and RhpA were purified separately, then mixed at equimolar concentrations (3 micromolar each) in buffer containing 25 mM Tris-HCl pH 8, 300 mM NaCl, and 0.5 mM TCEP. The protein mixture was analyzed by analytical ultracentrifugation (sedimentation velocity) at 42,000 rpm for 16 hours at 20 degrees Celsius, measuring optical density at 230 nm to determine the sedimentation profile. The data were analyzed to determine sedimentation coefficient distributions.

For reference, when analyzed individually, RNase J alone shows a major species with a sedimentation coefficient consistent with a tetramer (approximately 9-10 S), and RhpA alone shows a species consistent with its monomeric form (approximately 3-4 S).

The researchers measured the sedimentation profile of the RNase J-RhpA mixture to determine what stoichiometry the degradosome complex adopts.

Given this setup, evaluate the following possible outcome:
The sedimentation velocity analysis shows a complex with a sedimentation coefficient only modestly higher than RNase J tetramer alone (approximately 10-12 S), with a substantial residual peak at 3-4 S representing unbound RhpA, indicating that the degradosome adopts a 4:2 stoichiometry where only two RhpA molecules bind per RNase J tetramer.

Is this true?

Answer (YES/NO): NO